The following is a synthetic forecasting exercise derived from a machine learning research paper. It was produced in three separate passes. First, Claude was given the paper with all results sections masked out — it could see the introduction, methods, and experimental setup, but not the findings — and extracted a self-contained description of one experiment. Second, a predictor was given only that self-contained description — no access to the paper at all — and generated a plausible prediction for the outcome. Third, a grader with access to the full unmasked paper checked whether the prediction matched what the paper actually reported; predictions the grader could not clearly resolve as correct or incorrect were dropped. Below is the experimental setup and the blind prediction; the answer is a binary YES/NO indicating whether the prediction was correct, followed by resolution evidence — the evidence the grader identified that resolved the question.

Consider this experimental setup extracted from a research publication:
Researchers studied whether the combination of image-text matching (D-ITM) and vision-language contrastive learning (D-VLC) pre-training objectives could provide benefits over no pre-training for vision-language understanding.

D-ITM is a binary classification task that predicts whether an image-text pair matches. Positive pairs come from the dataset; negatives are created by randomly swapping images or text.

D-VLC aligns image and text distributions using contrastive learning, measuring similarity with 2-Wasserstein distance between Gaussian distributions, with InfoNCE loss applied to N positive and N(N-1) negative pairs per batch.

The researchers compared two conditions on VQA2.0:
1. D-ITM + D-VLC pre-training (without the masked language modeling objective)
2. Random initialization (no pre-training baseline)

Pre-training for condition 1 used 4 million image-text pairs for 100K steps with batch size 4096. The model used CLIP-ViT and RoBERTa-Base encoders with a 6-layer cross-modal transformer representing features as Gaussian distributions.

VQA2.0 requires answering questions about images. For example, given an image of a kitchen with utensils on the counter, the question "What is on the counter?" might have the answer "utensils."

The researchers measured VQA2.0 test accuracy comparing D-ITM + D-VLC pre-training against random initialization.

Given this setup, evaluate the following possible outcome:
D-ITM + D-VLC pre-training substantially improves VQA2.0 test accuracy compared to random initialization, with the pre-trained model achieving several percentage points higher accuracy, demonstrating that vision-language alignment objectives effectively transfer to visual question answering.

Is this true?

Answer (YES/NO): NO